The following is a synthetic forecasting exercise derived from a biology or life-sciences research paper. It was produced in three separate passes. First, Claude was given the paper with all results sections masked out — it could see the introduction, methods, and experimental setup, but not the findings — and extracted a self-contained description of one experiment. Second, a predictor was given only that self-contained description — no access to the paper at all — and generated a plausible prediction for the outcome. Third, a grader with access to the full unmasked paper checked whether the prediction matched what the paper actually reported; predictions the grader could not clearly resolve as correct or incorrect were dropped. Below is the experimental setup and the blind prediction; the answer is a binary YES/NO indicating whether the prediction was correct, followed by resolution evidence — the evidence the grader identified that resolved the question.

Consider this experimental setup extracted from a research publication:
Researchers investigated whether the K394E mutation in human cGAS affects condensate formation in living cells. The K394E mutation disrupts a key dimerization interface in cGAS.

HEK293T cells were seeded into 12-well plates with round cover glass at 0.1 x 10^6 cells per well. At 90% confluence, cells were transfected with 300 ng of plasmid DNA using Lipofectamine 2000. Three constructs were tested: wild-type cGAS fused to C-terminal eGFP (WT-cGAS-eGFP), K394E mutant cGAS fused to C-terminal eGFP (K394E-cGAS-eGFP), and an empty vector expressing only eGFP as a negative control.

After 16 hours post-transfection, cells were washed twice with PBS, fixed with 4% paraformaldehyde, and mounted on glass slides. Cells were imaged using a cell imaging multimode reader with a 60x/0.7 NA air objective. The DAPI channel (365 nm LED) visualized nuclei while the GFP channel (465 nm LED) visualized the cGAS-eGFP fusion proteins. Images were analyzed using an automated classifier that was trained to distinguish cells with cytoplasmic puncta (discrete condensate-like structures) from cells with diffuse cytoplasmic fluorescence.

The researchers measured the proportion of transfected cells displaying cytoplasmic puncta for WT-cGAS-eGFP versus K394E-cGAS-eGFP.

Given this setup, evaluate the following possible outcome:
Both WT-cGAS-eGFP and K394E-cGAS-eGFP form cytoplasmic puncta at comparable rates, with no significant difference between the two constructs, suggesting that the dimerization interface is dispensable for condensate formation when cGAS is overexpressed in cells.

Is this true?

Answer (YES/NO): NO